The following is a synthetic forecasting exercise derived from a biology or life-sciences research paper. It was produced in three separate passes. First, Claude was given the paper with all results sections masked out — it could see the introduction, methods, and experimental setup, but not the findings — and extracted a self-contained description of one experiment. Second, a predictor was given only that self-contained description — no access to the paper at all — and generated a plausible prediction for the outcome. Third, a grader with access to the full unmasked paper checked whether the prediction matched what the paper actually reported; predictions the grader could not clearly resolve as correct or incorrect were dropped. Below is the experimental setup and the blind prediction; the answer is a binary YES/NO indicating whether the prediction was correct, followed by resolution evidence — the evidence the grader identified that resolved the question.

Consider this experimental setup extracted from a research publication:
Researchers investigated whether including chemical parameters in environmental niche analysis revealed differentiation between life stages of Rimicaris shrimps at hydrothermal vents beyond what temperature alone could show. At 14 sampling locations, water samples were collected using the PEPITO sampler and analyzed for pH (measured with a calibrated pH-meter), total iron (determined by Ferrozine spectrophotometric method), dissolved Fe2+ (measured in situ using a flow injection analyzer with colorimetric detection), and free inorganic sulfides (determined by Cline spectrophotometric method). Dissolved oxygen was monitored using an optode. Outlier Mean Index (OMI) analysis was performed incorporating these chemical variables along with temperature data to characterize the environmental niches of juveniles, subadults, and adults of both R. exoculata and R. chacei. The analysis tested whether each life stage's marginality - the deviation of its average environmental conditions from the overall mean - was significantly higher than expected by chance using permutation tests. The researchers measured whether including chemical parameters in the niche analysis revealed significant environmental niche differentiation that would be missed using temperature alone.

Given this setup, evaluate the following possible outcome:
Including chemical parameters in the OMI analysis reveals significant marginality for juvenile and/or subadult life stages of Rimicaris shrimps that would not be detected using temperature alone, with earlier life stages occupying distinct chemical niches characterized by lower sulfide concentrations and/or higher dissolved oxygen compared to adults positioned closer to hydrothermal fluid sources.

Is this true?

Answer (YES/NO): NO